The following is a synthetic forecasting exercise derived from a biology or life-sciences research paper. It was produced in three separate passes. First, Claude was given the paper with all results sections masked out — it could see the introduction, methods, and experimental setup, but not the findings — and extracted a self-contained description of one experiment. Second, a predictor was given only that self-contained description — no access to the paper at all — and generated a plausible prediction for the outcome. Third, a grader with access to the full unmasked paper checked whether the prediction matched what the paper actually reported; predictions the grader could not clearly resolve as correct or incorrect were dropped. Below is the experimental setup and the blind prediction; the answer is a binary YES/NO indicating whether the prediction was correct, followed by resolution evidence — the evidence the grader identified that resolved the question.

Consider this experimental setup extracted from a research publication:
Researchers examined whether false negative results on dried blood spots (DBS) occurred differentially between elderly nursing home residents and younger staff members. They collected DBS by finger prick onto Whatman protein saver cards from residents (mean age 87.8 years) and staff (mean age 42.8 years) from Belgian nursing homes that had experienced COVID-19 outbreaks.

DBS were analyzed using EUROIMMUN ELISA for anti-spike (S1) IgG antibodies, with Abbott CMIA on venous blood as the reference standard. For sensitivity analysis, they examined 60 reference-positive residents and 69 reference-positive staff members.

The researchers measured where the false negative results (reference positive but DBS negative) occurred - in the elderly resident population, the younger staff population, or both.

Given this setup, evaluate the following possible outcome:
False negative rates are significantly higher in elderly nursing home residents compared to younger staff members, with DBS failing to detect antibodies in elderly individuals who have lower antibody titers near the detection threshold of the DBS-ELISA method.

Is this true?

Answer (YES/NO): NO